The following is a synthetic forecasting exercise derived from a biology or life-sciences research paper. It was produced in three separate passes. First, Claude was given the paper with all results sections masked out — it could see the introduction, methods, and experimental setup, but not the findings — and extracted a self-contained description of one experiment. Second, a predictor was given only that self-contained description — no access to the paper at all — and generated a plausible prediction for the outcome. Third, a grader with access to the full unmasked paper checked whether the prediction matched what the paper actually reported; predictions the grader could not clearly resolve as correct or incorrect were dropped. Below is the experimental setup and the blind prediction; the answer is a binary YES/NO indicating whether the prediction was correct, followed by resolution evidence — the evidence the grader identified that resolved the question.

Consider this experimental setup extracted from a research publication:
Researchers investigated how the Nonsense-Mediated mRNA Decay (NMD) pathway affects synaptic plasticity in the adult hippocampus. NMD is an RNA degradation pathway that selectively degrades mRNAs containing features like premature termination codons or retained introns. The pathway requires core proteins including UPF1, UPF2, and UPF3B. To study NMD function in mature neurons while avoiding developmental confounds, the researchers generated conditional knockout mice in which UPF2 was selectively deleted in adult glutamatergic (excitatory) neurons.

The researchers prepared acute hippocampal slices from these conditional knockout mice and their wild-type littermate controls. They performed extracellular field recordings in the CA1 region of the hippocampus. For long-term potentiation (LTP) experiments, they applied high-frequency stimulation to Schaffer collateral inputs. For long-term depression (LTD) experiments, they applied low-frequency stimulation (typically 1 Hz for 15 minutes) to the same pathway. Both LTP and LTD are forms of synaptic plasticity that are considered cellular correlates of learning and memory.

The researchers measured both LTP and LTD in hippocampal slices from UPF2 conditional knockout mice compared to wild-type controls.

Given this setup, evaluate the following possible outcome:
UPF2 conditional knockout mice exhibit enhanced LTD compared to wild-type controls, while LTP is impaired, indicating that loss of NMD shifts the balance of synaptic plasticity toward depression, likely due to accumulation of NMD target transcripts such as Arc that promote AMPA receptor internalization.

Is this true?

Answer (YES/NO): NO